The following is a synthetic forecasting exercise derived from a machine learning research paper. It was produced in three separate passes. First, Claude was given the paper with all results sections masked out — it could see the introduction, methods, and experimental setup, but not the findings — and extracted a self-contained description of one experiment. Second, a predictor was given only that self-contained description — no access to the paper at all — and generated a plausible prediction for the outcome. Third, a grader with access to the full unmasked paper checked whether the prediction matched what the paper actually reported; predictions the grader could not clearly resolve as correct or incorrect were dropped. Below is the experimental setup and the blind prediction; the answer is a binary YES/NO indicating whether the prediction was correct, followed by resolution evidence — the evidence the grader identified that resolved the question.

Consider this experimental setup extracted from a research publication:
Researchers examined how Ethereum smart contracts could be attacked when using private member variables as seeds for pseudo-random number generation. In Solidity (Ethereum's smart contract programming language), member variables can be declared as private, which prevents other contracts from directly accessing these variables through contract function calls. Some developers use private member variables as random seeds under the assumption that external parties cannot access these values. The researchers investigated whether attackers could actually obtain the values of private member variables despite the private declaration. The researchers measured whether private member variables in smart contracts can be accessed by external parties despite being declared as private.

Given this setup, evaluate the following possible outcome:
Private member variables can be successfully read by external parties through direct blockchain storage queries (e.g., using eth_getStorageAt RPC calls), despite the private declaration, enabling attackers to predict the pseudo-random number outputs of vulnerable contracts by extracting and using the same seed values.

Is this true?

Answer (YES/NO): YES